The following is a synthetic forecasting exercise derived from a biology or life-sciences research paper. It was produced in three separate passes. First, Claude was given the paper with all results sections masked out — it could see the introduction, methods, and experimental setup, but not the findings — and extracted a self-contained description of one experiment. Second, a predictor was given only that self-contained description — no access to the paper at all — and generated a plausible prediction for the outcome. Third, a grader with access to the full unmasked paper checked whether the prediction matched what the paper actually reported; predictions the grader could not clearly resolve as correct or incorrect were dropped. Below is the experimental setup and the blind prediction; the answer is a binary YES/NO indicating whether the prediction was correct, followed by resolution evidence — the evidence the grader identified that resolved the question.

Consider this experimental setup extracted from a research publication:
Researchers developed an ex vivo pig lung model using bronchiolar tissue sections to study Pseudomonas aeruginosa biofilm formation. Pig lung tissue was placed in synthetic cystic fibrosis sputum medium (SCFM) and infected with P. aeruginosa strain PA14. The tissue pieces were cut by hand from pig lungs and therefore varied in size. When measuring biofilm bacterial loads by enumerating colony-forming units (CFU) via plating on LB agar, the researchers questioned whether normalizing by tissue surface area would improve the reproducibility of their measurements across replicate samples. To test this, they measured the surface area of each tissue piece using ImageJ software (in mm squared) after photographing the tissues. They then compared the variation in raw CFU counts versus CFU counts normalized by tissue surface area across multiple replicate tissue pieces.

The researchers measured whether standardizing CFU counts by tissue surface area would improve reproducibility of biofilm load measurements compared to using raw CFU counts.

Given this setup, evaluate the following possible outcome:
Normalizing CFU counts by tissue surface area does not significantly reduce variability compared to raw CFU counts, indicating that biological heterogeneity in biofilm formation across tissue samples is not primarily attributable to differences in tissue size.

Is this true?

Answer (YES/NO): YES